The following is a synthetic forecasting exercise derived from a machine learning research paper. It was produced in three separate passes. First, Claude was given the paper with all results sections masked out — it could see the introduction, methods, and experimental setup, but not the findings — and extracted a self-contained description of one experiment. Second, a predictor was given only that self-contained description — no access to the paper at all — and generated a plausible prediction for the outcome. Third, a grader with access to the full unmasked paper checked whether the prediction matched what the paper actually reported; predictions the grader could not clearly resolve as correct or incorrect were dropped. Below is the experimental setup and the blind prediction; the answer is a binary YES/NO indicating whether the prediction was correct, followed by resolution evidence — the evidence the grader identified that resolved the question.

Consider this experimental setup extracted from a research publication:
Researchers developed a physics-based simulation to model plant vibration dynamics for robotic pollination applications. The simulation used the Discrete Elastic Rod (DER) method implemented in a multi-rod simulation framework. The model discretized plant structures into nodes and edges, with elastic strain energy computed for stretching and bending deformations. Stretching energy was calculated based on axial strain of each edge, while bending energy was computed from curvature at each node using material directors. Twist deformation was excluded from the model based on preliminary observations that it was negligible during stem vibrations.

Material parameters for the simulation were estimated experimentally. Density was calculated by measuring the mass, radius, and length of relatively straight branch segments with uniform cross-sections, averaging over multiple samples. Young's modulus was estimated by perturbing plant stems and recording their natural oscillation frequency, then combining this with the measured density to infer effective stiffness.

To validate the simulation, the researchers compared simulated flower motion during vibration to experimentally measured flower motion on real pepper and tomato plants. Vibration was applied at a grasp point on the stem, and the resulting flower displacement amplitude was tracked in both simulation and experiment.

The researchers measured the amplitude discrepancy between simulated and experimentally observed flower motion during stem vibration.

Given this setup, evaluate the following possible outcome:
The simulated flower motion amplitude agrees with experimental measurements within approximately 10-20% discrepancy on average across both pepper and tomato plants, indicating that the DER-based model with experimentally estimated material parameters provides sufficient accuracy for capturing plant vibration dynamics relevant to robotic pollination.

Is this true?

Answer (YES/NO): NO